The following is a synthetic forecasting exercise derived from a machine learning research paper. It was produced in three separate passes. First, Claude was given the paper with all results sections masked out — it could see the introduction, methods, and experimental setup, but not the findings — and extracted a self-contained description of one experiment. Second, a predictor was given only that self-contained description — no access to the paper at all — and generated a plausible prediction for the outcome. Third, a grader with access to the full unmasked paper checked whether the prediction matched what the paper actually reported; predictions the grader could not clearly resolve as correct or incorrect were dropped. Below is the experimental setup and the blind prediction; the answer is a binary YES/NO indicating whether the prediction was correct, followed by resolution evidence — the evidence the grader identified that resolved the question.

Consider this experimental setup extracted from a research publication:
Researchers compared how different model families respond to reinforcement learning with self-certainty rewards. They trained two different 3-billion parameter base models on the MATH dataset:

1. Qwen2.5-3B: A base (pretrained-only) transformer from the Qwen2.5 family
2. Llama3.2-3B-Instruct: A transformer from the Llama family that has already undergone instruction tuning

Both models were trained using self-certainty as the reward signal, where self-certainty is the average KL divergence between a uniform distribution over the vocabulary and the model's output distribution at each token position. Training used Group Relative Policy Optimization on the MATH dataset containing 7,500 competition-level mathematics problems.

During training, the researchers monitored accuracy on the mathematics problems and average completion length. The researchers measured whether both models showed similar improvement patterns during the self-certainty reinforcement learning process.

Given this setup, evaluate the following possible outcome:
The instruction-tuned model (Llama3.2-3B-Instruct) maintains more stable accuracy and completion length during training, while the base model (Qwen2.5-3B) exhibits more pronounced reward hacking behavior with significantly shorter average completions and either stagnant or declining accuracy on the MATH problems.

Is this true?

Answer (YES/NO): NO